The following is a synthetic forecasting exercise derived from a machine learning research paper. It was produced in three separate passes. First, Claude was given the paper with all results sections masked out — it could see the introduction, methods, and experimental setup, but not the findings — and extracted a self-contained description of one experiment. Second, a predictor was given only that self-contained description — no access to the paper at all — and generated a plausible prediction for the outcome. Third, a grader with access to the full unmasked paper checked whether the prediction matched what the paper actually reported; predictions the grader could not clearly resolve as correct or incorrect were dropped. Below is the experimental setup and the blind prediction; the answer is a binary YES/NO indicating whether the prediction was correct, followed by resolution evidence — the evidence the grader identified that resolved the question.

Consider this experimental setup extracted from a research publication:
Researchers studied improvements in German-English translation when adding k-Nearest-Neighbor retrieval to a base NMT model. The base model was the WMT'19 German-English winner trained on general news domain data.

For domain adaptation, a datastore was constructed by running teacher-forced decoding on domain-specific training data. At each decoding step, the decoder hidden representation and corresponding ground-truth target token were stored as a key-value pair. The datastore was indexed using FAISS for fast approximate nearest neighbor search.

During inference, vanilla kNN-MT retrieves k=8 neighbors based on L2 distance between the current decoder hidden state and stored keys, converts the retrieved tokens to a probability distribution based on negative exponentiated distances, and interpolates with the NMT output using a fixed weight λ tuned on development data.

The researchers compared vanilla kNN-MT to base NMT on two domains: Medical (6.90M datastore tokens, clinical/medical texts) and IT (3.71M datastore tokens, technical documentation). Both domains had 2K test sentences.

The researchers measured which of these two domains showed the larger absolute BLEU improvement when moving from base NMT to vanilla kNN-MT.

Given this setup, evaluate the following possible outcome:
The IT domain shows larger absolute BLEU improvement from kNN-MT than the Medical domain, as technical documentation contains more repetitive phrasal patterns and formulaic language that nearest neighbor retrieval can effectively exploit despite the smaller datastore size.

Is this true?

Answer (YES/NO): NO